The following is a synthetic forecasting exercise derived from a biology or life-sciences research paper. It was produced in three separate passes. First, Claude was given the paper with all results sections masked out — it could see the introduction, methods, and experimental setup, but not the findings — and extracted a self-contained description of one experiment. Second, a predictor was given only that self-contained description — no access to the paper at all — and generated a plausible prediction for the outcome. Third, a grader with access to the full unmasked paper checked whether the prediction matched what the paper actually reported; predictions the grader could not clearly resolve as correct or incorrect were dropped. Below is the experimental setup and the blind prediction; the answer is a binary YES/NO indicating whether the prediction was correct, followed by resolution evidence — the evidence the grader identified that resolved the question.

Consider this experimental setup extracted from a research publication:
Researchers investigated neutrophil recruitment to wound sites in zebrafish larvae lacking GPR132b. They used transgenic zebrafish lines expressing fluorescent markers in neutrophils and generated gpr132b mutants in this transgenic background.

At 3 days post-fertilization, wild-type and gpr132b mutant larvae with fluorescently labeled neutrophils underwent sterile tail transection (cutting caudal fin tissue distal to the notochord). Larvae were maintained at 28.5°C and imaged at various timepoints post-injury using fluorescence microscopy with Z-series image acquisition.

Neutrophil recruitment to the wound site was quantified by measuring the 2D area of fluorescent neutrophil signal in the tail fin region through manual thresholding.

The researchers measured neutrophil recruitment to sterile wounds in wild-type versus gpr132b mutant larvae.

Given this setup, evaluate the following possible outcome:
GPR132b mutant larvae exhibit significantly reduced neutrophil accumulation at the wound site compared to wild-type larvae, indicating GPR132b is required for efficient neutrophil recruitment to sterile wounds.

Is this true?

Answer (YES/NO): NO